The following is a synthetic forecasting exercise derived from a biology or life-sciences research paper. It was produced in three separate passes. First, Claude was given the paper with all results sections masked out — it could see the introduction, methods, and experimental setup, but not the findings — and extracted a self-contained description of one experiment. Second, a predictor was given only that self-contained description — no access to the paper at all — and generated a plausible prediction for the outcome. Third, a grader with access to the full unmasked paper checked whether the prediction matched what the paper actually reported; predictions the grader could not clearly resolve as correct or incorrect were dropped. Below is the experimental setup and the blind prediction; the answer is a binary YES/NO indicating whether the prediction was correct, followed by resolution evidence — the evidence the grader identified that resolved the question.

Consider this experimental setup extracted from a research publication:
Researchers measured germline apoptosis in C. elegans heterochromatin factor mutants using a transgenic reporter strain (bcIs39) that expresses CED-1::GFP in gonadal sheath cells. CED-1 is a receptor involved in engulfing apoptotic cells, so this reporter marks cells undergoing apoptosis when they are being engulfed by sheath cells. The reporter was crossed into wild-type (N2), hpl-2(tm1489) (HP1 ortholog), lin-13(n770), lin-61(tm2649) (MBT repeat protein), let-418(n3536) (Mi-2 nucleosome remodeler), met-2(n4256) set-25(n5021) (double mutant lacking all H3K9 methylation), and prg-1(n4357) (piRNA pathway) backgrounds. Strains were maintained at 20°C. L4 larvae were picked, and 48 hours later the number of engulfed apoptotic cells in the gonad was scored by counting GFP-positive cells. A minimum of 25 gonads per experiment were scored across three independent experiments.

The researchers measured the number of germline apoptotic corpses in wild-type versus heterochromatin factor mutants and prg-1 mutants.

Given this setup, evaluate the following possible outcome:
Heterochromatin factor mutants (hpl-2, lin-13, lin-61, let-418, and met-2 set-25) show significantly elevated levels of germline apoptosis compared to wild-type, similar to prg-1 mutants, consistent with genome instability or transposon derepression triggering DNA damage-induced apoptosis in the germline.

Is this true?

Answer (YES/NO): NO